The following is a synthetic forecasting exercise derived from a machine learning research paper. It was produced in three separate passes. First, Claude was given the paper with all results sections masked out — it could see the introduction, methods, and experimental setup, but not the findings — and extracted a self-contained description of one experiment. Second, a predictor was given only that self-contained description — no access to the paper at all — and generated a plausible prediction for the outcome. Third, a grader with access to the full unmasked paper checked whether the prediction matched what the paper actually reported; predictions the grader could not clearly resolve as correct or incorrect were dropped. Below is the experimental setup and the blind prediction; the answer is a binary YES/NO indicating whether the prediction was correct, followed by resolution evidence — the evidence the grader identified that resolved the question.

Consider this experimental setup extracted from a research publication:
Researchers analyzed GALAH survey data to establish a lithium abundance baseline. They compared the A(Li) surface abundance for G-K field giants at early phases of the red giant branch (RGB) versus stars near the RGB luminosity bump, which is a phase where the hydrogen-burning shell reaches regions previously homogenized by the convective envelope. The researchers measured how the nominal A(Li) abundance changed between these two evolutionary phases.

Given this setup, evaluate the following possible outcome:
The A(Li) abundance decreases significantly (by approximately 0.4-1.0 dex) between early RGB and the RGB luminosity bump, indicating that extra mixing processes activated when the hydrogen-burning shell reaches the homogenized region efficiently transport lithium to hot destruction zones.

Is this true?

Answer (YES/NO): YES